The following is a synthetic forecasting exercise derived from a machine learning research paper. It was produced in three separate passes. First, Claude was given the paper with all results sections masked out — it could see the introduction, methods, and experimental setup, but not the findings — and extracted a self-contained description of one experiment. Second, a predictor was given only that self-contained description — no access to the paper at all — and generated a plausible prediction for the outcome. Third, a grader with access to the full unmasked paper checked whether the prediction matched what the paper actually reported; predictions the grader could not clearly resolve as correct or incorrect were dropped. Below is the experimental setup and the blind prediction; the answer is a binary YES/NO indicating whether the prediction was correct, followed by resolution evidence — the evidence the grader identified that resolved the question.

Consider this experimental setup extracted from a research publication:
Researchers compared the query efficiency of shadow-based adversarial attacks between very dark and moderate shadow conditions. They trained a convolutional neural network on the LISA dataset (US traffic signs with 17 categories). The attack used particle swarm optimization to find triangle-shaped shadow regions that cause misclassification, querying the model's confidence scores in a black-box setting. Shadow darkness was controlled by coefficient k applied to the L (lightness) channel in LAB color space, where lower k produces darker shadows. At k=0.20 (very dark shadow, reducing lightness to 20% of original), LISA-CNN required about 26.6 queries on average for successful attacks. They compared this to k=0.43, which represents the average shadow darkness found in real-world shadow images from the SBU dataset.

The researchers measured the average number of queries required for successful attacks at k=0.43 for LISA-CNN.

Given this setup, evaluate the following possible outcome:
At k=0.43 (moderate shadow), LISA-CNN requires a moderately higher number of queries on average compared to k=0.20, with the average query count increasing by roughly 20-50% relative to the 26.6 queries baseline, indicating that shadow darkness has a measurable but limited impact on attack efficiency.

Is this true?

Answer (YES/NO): NO